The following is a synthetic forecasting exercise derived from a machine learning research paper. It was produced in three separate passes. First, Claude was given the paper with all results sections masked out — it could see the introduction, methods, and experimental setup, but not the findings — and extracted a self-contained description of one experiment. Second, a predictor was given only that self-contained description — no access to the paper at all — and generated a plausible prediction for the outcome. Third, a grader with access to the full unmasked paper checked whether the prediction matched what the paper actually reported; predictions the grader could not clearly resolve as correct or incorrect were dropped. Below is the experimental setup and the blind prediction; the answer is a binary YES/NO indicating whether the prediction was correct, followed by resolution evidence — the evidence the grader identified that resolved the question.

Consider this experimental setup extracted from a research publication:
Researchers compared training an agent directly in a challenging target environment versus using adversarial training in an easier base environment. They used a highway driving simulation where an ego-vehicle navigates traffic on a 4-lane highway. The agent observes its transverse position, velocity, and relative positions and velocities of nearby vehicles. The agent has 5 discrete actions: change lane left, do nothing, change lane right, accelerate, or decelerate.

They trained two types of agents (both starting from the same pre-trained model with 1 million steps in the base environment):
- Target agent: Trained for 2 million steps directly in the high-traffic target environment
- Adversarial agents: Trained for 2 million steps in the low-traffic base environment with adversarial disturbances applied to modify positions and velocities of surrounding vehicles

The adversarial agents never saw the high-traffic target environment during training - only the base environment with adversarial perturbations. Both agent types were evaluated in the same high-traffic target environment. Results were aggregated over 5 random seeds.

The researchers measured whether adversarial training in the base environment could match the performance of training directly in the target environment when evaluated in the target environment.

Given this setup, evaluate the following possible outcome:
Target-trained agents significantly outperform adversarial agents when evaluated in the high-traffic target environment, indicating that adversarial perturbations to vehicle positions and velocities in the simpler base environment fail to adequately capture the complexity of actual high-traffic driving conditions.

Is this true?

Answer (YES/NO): NO